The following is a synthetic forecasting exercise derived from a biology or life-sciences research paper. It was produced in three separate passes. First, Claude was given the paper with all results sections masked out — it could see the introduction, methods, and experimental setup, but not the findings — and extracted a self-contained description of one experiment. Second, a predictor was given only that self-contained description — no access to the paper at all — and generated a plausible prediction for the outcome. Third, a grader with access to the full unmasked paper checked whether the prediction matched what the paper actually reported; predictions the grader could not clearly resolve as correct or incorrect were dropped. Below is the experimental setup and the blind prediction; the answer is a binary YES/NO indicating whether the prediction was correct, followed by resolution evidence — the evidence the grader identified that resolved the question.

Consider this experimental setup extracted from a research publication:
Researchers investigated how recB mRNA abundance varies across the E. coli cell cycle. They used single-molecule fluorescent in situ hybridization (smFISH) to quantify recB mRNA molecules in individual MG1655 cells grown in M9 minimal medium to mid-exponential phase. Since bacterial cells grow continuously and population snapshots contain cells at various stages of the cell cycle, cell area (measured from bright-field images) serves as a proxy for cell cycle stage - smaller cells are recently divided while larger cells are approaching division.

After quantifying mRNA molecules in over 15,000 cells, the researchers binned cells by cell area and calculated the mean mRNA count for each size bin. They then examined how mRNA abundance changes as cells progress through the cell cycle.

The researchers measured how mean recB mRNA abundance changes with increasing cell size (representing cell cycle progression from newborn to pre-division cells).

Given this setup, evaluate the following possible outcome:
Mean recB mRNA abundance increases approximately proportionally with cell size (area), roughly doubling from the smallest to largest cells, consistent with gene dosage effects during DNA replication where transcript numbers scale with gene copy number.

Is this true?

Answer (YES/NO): NO